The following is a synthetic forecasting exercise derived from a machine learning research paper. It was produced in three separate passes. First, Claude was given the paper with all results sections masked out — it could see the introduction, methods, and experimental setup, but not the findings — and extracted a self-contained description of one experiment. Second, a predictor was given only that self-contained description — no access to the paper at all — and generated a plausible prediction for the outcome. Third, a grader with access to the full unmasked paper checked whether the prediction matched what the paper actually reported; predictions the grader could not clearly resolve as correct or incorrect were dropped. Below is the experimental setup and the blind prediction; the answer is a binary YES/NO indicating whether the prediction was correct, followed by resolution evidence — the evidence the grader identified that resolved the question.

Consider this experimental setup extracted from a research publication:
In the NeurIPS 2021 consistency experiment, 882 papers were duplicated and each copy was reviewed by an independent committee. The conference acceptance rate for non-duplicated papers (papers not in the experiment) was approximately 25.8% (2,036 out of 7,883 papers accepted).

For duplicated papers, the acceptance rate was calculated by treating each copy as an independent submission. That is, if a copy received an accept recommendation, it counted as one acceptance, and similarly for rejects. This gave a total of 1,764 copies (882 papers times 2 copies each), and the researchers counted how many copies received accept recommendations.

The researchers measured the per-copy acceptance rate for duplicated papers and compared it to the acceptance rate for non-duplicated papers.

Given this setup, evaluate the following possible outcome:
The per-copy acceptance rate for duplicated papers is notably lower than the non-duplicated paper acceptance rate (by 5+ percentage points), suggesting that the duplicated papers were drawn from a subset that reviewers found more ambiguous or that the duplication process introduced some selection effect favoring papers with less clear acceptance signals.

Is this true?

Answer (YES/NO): NO